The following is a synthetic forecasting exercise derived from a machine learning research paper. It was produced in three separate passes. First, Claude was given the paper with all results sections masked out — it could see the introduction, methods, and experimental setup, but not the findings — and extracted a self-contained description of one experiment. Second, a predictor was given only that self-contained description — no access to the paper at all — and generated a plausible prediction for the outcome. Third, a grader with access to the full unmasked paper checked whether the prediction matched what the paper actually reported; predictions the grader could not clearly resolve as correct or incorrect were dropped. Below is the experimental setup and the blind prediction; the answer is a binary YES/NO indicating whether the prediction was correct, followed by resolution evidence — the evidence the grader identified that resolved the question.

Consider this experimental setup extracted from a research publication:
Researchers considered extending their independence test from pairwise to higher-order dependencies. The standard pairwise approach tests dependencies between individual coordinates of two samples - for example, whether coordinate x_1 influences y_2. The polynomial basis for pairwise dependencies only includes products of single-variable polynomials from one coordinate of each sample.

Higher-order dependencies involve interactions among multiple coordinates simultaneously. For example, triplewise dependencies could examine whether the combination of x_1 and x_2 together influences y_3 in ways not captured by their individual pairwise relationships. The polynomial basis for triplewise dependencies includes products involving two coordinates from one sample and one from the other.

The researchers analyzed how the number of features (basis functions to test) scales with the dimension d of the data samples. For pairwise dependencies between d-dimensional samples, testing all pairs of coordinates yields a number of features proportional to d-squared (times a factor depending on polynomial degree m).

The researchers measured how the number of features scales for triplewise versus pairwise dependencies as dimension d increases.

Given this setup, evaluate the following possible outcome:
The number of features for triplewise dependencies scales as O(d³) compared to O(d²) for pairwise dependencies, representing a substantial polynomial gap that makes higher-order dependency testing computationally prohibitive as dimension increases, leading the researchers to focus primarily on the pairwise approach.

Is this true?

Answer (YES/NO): NO